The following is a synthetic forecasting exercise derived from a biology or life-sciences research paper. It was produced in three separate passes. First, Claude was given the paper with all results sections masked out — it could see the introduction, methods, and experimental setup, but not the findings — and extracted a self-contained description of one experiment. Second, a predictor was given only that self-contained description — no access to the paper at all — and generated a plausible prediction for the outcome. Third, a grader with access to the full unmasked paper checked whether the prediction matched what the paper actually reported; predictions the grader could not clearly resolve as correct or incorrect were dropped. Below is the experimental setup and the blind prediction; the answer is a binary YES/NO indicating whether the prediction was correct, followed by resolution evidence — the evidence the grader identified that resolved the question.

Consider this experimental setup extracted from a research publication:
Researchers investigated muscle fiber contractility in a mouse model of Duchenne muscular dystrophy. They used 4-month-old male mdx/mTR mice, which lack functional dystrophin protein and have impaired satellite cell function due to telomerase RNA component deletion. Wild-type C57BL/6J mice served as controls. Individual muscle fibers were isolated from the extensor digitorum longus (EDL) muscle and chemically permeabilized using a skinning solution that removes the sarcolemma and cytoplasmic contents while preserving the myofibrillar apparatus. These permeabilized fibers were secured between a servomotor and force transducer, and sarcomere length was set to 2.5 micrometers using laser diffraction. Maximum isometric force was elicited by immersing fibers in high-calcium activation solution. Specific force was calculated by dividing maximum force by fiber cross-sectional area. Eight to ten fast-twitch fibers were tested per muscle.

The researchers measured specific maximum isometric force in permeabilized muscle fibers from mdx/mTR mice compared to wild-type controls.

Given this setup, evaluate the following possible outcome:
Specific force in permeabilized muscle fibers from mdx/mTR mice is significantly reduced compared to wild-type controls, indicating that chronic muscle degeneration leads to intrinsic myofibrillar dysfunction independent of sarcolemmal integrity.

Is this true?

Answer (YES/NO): NO